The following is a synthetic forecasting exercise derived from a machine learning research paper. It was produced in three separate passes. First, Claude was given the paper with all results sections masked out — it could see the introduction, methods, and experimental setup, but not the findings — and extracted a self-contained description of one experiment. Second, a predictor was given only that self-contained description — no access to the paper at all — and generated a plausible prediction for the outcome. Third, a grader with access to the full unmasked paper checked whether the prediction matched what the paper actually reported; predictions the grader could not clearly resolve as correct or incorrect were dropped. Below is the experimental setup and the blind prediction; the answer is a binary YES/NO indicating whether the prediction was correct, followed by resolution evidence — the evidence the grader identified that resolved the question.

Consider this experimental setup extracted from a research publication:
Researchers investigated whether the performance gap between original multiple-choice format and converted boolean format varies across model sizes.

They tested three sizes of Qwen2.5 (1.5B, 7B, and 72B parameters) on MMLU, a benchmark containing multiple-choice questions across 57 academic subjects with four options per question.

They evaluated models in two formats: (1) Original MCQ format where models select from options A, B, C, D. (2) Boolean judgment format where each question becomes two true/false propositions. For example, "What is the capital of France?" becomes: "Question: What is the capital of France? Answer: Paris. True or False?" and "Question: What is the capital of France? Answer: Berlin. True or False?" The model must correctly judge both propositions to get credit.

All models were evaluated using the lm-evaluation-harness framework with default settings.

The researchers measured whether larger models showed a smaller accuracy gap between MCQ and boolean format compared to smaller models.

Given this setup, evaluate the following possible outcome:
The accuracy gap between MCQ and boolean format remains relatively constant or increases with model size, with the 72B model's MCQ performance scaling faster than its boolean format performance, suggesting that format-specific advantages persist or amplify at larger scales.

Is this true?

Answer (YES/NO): NO